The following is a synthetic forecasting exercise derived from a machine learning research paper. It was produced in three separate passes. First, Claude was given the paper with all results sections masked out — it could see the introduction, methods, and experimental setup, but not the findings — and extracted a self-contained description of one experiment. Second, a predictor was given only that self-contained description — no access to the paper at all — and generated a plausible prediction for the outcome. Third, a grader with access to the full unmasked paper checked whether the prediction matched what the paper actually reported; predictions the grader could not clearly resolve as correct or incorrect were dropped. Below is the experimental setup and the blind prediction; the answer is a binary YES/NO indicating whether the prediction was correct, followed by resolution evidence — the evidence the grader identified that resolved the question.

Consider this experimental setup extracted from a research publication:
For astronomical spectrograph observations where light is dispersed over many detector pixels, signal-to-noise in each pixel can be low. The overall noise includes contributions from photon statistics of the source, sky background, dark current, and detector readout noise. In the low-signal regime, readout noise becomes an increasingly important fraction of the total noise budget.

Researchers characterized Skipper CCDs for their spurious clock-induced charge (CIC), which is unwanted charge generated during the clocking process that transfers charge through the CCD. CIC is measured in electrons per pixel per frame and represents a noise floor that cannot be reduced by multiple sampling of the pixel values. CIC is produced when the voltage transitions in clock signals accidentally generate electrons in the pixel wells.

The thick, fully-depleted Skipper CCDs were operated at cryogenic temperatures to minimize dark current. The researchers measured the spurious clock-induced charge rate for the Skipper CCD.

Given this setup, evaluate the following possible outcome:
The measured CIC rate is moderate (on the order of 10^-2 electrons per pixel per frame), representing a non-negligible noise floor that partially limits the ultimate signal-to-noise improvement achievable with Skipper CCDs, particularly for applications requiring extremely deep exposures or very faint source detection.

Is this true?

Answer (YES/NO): NO